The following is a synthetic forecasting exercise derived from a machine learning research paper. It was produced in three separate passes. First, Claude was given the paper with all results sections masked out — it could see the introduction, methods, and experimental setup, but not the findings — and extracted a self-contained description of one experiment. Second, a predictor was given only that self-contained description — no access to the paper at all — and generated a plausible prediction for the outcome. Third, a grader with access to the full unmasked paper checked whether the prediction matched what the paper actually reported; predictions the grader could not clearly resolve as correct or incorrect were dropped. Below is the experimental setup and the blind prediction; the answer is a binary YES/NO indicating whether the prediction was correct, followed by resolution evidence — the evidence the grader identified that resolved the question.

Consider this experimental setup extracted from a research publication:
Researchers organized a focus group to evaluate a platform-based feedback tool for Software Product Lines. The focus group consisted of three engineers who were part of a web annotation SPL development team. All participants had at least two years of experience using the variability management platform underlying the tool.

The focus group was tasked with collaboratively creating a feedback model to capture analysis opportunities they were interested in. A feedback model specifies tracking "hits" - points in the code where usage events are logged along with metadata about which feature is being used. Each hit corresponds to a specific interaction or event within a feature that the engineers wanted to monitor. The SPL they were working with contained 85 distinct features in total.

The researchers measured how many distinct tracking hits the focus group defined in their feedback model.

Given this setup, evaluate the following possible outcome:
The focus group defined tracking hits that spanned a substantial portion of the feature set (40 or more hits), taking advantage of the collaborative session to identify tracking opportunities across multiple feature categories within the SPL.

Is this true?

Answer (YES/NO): NO